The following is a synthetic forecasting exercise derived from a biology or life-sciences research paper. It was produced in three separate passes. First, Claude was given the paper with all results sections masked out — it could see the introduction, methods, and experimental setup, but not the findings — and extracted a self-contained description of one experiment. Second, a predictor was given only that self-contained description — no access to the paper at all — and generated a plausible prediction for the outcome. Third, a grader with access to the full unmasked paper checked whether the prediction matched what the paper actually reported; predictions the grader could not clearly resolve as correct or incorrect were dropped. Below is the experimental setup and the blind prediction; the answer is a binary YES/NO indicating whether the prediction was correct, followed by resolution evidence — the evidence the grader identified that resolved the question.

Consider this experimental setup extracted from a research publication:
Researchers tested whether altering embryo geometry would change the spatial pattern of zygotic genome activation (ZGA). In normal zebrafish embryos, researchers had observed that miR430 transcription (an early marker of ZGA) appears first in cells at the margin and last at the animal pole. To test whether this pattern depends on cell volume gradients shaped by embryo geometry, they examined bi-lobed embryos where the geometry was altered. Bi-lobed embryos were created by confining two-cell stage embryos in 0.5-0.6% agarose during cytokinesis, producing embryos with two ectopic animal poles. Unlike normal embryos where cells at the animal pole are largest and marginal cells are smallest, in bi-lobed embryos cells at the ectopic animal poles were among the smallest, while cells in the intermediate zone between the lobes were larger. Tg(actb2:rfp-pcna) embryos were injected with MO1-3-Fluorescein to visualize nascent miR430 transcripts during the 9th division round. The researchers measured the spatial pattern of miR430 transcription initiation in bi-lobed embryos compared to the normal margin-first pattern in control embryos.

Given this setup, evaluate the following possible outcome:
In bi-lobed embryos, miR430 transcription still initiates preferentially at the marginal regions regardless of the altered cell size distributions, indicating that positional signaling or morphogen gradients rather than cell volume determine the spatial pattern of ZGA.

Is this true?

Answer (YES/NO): NO